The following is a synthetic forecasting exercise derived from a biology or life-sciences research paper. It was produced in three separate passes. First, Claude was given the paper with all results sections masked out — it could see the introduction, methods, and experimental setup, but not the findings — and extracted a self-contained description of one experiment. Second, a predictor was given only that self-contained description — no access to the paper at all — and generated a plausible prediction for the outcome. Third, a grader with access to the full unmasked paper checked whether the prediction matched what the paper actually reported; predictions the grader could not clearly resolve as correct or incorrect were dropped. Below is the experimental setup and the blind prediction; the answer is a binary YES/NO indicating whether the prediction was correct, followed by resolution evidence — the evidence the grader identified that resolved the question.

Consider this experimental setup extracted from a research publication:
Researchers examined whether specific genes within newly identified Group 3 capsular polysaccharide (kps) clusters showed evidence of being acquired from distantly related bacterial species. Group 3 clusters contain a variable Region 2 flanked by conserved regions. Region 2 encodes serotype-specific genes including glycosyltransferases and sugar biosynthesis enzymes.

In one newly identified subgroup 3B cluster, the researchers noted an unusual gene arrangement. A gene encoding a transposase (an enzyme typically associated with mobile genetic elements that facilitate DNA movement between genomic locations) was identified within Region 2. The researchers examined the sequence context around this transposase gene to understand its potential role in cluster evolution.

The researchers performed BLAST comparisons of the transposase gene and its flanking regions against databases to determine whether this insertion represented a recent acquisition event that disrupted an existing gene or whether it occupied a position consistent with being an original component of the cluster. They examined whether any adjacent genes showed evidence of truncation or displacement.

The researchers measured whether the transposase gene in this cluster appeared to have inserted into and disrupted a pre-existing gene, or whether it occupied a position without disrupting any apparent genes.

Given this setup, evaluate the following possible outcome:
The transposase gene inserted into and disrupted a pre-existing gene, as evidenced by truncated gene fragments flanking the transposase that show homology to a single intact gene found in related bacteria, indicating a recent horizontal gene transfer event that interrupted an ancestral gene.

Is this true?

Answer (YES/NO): YES